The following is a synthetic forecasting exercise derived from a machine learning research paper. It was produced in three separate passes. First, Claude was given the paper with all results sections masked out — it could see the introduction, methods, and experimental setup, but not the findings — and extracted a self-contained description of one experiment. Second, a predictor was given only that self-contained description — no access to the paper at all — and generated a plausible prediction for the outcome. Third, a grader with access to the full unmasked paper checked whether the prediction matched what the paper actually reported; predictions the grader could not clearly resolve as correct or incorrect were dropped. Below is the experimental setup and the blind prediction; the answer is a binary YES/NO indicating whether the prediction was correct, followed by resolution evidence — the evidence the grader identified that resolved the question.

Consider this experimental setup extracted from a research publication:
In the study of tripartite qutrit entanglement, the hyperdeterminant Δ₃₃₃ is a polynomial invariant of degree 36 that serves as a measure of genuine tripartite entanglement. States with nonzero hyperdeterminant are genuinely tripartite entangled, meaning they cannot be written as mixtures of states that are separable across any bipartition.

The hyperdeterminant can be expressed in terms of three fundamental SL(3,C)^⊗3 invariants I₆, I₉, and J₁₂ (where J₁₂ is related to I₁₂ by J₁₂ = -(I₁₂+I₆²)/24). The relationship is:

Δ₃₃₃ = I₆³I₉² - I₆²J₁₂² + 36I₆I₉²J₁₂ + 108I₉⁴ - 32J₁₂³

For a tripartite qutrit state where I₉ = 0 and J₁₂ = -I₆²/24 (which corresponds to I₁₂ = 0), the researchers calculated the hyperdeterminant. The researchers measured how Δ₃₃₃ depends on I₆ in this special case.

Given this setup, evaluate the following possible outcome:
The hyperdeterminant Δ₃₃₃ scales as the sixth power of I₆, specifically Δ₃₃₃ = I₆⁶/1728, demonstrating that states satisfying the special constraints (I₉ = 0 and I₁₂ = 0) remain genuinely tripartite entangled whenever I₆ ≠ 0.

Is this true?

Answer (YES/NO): YES